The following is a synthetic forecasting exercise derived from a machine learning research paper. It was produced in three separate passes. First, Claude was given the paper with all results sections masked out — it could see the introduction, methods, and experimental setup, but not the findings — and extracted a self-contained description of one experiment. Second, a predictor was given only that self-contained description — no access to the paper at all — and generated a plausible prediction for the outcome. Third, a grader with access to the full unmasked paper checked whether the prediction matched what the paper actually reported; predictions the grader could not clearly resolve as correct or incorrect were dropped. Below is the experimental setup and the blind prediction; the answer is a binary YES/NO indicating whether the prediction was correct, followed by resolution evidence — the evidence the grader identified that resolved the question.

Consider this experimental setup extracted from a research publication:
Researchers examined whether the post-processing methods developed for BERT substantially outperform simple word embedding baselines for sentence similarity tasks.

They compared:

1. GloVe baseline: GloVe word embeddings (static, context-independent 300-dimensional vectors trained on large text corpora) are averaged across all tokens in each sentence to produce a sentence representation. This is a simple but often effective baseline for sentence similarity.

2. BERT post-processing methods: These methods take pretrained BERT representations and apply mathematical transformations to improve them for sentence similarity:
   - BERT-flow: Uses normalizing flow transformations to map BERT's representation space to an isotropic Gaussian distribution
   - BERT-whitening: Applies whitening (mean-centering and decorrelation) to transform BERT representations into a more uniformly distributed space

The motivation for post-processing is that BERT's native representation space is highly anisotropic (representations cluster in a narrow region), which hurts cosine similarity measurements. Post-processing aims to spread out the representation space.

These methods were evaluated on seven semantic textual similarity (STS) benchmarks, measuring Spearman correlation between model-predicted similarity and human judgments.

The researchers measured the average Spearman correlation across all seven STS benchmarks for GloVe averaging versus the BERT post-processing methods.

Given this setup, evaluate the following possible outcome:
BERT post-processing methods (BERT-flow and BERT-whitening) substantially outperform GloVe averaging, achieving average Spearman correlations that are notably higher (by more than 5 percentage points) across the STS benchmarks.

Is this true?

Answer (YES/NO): NO